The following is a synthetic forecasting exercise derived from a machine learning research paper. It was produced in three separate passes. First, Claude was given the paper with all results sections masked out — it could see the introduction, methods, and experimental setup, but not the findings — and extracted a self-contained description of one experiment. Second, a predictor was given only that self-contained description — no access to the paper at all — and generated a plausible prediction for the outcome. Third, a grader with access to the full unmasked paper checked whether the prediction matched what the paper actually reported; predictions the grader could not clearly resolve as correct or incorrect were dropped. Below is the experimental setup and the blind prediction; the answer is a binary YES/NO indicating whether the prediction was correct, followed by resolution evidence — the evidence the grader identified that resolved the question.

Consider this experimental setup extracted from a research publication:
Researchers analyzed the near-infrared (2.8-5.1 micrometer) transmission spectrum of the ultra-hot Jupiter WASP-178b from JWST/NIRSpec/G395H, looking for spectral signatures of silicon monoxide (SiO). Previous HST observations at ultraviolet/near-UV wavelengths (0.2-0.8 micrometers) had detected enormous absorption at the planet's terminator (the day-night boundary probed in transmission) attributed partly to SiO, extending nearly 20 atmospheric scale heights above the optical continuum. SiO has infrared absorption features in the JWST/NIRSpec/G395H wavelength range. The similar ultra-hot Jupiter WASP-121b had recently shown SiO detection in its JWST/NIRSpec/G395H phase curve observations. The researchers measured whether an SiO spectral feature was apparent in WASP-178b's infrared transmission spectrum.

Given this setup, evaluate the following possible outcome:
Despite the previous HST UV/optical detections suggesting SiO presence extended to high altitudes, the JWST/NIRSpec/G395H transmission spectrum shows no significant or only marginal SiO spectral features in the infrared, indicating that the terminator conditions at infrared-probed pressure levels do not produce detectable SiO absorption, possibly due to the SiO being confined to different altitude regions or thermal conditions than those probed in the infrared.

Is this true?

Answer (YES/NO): YES